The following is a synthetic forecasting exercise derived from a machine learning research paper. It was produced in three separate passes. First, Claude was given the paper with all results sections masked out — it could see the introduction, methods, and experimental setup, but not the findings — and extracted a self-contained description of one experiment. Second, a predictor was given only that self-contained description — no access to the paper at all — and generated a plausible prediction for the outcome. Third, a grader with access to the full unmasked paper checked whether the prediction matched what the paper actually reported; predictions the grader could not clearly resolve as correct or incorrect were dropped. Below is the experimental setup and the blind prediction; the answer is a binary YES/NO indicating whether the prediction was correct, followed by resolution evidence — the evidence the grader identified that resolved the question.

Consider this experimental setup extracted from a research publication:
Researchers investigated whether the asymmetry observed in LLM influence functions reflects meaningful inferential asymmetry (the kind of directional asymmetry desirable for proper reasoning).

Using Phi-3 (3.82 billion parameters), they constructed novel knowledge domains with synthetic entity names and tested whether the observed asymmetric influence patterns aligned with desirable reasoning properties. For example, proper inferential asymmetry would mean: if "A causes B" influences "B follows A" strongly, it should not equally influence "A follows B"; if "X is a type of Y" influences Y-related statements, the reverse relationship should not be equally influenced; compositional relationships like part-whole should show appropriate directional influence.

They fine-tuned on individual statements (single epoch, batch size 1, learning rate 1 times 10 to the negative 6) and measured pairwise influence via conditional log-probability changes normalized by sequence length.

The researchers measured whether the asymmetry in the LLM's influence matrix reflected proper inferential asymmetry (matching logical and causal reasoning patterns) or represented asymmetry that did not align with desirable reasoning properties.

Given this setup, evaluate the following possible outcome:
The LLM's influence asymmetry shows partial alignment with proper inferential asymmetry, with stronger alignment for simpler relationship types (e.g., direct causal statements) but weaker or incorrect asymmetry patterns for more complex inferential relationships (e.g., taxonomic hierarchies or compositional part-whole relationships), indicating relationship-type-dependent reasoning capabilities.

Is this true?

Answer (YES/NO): NO